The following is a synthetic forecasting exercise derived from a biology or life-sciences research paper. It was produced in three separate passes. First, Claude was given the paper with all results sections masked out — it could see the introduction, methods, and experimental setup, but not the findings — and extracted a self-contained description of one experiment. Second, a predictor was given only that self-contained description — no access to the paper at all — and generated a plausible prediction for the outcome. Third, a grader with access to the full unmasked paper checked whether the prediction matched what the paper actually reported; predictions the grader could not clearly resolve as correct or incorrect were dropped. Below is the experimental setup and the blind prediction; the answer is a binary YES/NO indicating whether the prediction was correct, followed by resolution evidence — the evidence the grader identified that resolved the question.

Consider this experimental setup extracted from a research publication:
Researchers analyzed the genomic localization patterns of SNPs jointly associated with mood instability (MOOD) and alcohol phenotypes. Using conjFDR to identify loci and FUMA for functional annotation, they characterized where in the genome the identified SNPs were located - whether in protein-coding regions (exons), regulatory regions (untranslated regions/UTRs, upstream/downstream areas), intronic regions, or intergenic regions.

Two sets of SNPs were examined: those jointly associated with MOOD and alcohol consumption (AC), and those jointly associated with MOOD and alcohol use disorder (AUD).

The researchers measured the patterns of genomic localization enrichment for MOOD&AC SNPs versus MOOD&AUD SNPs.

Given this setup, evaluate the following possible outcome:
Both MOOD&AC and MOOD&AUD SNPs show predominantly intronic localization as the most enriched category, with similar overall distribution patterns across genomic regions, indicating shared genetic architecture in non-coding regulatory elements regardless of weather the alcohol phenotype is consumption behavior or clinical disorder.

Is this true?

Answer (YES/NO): NO